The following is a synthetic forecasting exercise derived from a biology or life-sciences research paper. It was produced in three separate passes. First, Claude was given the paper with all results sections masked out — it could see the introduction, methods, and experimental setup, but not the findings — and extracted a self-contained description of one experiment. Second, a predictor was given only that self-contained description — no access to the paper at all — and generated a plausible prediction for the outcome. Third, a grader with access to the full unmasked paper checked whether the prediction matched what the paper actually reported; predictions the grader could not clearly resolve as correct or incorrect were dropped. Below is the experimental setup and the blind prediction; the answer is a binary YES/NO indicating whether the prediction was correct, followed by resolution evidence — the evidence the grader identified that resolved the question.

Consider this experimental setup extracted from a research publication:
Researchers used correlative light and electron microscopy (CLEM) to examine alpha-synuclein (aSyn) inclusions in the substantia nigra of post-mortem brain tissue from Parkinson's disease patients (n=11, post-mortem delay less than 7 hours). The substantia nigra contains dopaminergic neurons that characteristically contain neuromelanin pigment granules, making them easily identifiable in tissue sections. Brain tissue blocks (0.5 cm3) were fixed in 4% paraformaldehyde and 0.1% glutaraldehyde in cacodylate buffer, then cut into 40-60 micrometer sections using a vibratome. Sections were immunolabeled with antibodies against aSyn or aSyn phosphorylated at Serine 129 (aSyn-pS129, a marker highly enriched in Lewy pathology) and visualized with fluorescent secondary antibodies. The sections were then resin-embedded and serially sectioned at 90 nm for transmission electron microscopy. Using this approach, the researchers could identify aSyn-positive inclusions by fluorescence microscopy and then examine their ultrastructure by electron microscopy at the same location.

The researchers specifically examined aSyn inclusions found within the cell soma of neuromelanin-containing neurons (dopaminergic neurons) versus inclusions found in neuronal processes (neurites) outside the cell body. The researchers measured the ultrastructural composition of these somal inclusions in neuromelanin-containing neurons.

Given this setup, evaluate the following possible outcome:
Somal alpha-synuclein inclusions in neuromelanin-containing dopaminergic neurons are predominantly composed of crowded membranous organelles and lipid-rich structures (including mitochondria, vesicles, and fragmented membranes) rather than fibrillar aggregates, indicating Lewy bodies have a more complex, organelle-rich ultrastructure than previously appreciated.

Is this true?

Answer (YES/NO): NO